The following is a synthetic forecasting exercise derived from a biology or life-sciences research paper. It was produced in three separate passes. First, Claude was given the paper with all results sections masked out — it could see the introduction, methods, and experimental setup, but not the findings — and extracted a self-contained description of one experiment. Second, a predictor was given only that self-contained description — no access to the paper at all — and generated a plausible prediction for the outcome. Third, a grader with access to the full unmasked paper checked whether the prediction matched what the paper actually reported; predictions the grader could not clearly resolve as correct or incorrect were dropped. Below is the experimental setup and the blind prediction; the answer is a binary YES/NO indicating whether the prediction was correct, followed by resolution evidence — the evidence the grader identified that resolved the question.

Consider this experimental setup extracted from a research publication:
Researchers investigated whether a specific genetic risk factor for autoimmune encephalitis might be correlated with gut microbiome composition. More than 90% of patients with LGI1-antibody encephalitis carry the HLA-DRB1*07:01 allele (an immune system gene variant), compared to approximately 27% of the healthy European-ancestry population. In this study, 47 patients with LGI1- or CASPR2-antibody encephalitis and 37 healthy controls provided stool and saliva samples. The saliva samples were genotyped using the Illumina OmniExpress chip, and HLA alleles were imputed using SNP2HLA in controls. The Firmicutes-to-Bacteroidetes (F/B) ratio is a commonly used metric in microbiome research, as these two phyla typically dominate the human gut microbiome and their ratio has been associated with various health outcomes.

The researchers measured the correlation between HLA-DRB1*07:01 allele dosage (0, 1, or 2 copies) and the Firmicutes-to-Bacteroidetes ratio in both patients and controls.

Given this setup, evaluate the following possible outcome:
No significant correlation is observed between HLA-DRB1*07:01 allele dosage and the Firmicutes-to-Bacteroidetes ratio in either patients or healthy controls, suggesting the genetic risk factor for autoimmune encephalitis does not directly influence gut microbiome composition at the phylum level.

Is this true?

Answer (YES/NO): NO